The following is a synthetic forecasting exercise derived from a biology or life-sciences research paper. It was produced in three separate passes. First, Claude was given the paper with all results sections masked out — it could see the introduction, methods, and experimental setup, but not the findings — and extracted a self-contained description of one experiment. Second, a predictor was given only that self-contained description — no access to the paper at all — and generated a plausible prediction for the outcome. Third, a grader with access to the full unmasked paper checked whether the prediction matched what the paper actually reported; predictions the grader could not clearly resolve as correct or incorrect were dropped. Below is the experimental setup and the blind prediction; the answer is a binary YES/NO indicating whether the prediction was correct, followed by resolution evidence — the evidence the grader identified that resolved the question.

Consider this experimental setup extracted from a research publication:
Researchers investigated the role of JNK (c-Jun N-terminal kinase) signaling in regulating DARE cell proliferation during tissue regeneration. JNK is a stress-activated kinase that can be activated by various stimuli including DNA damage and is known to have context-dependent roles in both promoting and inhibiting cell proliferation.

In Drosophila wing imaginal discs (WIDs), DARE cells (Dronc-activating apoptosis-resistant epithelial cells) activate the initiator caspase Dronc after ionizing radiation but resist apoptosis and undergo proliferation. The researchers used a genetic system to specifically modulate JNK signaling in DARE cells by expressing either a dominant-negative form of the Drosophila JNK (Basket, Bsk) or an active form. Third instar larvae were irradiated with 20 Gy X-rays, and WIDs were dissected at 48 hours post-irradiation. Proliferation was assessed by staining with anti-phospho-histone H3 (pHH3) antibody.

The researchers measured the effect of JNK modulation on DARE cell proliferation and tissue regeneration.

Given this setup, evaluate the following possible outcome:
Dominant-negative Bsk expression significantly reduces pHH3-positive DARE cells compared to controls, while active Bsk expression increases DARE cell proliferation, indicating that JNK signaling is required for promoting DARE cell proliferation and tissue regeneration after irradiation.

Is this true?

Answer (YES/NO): NO